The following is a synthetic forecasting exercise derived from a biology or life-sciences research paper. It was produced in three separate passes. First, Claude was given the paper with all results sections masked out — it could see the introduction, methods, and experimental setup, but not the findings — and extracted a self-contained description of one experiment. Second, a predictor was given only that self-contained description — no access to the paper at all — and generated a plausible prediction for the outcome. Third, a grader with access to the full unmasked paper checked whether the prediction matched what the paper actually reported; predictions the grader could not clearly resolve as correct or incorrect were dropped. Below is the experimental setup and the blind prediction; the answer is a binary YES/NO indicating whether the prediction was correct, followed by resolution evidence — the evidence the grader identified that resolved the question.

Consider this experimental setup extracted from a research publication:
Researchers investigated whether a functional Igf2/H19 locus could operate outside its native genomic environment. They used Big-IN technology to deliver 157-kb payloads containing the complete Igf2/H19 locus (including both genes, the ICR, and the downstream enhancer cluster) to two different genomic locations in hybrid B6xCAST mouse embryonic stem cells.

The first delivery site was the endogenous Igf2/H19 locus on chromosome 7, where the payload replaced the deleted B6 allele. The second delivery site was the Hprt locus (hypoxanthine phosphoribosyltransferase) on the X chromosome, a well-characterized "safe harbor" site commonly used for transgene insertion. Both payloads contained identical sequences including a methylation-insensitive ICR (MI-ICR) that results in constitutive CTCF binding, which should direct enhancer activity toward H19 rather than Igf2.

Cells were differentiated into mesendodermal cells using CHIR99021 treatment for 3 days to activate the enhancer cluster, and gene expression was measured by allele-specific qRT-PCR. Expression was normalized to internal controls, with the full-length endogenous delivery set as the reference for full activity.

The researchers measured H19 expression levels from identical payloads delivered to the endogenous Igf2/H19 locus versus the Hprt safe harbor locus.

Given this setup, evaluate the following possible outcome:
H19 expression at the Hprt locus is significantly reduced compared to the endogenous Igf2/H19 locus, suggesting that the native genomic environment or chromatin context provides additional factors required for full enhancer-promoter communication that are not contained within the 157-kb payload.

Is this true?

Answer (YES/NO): YES